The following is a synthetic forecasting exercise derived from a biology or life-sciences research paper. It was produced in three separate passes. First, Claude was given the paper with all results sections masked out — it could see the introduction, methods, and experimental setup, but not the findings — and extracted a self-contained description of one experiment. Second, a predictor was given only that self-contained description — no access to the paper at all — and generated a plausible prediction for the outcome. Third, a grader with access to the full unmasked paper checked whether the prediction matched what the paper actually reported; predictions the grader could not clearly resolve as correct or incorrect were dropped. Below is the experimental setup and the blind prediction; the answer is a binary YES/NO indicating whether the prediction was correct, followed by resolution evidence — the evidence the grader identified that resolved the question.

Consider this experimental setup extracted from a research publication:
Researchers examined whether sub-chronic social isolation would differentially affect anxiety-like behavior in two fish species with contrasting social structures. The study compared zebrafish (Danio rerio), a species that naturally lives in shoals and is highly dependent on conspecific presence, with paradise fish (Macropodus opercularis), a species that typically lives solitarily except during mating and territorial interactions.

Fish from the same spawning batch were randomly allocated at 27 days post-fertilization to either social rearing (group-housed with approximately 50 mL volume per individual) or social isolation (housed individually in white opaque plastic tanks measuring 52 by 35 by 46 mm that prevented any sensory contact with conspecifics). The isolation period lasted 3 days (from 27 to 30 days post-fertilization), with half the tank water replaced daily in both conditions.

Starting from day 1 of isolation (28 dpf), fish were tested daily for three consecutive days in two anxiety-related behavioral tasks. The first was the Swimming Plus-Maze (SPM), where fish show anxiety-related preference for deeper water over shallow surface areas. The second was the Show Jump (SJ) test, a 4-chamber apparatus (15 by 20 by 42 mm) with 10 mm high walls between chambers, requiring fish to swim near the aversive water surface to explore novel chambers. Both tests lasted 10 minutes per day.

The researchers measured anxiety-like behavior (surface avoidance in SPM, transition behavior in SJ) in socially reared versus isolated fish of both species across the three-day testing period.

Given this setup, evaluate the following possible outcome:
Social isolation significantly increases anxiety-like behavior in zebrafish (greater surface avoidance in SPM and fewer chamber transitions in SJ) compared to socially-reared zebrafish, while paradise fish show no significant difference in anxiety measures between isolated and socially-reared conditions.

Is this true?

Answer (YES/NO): YES